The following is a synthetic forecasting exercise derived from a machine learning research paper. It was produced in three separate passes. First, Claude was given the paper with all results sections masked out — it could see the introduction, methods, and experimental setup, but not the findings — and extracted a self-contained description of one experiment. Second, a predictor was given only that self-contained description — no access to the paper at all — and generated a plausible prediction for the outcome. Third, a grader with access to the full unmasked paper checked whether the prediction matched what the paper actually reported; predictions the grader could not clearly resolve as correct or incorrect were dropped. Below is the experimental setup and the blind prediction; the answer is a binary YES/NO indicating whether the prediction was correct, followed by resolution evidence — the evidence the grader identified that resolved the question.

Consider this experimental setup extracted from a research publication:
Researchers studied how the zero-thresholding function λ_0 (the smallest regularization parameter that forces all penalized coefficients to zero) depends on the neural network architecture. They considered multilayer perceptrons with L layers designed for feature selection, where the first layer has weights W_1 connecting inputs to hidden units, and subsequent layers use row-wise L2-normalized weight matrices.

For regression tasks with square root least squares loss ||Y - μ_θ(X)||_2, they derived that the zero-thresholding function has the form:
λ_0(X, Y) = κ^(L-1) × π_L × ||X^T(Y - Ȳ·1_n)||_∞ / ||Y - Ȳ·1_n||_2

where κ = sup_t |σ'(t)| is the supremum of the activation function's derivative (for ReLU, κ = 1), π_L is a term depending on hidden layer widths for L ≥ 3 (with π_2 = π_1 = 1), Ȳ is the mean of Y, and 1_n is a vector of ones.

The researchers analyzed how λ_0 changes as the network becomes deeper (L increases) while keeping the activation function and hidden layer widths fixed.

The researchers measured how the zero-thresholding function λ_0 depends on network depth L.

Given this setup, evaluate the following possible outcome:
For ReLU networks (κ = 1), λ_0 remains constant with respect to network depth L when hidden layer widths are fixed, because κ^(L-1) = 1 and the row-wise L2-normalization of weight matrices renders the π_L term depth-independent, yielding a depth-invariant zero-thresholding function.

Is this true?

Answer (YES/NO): NO